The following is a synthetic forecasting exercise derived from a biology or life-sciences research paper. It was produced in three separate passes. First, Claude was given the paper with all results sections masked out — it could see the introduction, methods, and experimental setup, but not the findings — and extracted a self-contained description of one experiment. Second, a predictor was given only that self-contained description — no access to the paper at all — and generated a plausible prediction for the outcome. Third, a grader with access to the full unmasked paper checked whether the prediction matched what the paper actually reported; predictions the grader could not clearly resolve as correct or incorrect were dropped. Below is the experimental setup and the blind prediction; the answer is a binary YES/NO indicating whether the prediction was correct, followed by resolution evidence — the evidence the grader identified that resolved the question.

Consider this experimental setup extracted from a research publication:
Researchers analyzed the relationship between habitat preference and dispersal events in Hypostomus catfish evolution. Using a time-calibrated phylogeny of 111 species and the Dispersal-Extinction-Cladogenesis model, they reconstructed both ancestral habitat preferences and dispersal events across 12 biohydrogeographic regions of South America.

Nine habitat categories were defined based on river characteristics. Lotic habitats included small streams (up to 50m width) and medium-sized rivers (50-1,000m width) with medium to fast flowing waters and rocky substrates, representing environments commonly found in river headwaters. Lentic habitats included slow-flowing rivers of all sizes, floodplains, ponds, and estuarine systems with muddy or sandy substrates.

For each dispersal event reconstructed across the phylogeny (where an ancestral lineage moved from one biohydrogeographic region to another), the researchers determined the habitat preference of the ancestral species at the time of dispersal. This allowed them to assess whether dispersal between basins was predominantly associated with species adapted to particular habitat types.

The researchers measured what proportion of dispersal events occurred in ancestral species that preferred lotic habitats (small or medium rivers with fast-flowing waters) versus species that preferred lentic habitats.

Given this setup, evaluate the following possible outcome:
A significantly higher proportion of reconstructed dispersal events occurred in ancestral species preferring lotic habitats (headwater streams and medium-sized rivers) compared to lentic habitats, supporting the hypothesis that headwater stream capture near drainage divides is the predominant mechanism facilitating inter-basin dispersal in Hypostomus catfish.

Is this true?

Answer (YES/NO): YES